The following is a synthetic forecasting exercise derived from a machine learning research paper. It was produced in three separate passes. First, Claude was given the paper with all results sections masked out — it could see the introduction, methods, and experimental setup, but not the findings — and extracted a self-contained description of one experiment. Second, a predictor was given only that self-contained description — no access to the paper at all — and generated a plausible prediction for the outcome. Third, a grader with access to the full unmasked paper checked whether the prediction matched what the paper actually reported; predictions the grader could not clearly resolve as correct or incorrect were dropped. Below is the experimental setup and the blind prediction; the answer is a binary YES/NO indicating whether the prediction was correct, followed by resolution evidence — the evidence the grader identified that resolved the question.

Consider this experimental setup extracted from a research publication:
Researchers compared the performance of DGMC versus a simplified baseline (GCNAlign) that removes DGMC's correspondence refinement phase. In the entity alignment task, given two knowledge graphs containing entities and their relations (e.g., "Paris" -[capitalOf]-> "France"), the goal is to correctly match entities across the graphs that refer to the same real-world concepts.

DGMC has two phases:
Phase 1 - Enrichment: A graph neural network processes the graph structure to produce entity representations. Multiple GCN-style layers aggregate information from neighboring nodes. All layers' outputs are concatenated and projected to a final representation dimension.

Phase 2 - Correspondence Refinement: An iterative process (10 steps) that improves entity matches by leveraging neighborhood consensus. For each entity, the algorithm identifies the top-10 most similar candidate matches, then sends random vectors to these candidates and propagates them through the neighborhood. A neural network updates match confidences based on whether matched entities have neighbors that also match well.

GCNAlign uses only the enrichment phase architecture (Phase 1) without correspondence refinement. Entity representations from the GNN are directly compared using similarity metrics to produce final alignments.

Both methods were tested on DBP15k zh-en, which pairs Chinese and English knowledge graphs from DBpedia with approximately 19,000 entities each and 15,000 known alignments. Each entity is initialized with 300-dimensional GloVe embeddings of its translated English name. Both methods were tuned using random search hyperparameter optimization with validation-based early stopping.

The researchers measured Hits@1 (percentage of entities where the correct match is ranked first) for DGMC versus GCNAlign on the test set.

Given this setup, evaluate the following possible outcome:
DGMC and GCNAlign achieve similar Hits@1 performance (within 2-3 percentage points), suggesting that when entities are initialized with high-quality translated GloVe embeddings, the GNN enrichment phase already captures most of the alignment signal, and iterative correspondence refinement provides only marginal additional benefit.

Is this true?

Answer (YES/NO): NO